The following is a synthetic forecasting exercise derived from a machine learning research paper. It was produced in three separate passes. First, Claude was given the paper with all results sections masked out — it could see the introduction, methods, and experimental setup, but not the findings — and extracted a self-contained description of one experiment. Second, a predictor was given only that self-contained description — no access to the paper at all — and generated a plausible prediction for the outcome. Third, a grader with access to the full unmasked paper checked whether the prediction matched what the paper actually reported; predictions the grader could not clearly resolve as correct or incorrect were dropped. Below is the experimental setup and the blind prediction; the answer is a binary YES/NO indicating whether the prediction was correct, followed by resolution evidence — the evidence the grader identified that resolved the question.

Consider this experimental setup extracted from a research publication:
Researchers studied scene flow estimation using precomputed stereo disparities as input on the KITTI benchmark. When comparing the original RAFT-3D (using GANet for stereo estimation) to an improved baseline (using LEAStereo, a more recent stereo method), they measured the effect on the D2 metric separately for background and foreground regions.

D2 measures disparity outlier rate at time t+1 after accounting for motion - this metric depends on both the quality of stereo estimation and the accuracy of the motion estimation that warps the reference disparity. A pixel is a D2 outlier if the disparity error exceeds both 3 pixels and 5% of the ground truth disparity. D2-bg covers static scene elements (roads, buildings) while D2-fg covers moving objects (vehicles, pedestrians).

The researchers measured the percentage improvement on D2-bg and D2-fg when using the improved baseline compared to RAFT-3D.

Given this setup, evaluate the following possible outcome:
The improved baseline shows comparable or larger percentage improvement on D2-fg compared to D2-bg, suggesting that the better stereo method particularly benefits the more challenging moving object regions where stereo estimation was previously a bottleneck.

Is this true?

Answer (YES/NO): NO